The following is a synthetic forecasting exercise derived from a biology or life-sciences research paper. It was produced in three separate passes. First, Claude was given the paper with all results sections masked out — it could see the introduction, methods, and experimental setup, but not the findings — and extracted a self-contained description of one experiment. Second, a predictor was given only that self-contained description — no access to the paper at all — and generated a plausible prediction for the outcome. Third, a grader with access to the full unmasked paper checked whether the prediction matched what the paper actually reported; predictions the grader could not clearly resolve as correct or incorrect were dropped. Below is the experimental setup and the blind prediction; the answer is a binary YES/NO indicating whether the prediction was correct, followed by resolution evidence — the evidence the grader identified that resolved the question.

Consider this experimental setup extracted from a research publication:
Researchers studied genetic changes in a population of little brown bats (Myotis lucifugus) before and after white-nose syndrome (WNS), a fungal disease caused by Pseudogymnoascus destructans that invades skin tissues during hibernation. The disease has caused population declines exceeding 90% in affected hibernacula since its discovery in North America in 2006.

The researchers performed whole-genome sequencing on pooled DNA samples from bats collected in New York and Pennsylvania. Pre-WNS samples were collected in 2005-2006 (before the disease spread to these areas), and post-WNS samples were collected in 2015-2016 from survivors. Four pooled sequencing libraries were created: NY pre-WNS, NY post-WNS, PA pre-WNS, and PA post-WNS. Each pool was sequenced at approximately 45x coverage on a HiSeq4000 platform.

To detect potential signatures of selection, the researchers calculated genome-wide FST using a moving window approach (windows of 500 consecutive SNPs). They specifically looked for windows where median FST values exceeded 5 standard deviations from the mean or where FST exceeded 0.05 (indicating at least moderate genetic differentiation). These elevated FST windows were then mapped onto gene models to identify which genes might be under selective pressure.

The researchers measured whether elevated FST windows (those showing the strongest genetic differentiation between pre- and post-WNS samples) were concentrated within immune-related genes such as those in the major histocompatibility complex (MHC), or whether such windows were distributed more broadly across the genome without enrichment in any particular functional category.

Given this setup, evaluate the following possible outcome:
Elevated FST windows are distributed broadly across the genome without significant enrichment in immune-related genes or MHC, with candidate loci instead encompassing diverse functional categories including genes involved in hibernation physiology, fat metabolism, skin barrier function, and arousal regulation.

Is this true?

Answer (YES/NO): NO